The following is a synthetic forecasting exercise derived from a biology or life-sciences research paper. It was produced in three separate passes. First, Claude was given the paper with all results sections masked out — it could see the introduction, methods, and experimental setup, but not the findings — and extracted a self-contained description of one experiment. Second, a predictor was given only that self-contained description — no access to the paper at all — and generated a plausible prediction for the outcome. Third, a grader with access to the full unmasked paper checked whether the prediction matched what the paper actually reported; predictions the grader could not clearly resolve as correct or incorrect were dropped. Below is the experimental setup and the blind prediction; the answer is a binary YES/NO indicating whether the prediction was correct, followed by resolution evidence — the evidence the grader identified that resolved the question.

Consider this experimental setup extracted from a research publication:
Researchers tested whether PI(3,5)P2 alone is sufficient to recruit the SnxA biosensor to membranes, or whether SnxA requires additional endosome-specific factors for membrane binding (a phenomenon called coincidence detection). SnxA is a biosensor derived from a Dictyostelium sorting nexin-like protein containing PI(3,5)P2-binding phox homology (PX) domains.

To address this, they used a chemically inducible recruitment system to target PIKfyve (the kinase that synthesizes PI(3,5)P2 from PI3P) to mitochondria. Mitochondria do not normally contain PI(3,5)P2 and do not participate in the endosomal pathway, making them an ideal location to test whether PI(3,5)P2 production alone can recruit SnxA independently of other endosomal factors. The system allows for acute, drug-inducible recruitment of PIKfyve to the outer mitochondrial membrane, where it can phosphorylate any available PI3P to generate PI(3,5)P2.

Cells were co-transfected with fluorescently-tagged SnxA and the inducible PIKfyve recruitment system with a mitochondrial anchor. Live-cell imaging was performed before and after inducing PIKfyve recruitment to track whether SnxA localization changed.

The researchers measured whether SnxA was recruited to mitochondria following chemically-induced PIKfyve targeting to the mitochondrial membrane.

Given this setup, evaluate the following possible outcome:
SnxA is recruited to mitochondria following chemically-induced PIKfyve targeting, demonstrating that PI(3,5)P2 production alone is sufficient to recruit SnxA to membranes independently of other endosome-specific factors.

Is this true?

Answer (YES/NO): YES